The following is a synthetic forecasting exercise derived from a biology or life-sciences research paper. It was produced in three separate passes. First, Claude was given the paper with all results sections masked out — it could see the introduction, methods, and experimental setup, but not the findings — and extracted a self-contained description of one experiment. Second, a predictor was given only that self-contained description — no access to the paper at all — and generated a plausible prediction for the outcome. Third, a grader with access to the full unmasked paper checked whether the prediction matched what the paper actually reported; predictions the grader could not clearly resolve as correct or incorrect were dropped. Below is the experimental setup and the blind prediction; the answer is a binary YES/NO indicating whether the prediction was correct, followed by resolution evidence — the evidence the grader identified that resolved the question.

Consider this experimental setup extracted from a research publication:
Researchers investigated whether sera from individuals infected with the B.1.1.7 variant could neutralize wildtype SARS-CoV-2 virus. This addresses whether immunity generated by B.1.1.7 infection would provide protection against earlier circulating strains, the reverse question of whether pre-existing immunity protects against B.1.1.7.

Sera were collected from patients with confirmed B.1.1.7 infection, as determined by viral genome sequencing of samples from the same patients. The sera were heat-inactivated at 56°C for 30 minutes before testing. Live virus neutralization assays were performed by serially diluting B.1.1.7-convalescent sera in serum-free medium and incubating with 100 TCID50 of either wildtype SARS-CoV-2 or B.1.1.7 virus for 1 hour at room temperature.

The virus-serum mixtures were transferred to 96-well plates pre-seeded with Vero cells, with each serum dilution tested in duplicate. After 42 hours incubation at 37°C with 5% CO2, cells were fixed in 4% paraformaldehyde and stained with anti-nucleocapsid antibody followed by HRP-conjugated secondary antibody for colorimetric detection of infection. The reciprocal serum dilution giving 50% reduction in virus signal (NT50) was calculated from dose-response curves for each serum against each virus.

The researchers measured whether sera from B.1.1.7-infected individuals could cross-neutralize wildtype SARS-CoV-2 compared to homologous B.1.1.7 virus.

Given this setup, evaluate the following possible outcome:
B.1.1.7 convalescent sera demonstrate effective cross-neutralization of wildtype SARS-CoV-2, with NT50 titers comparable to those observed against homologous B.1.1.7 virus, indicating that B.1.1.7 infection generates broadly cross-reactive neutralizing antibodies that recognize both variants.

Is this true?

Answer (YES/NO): NO